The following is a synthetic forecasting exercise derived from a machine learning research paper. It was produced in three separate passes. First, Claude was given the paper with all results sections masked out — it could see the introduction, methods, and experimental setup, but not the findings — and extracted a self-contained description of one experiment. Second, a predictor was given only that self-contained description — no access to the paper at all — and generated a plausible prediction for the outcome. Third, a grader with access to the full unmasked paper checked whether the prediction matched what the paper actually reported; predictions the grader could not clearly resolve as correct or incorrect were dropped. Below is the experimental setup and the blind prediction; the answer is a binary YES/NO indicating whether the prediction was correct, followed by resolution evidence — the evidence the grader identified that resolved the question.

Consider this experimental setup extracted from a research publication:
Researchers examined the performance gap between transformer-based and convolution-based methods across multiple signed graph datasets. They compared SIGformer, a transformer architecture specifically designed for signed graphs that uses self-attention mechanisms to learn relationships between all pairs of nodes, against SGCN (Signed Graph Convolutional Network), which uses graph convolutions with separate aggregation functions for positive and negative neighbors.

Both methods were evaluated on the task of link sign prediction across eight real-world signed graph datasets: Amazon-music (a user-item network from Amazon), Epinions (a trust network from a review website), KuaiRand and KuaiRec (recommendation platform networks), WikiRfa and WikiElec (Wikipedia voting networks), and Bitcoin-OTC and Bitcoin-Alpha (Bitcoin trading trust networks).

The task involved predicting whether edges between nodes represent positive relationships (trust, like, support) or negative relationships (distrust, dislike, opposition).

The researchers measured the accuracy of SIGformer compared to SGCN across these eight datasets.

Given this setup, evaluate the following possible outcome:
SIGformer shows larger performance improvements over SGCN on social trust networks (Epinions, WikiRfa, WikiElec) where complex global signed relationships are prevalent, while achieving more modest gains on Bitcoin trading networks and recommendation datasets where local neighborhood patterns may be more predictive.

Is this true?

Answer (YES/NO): NO